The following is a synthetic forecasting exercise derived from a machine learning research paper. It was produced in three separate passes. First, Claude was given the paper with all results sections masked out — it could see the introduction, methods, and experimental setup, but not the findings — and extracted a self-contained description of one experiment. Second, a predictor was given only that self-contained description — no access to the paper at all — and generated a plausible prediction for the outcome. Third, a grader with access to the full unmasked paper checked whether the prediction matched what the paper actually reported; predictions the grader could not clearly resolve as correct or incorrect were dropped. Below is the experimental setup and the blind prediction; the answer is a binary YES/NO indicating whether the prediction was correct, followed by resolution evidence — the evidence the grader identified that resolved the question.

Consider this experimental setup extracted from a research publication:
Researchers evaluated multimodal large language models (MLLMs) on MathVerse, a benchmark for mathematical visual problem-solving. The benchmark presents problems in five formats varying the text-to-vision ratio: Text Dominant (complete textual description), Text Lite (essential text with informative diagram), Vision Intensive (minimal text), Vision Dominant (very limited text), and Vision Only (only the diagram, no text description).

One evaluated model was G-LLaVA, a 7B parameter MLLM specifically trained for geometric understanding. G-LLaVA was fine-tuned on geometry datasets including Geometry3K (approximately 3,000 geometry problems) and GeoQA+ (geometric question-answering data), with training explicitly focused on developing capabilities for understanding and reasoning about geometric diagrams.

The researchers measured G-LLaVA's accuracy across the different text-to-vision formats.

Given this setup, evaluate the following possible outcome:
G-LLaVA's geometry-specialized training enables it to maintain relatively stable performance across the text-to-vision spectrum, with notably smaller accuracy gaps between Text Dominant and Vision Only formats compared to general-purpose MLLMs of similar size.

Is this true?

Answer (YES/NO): NO